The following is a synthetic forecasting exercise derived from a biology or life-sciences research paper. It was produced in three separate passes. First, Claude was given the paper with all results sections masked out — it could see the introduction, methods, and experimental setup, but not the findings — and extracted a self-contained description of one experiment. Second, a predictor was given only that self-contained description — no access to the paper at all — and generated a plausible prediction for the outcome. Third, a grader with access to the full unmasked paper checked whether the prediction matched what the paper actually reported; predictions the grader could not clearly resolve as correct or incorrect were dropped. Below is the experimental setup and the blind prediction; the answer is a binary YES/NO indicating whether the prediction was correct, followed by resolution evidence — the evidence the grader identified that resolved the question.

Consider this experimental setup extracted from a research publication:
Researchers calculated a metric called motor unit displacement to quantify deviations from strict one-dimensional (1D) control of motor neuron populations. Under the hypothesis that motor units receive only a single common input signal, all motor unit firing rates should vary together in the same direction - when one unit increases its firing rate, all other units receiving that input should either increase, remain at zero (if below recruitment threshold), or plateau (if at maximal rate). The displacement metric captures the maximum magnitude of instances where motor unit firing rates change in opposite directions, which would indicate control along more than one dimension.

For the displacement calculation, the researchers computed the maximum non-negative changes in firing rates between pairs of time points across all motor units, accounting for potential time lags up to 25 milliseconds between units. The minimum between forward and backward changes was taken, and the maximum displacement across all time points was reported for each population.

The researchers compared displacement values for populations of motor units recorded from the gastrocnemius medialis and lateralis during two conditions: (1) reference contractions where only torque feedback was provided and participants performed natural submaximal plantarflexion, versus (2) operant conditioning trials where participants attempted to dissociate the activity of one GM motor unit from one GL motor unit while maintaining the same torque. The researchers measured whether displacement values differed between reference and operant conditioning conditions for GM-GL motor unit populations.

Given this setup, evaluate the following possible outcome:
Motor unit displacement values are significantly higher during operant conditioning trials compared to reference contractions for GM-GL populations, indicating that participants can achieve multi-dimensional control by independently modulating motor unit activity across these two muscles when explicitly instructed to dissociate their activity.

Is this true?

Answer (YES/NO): YES